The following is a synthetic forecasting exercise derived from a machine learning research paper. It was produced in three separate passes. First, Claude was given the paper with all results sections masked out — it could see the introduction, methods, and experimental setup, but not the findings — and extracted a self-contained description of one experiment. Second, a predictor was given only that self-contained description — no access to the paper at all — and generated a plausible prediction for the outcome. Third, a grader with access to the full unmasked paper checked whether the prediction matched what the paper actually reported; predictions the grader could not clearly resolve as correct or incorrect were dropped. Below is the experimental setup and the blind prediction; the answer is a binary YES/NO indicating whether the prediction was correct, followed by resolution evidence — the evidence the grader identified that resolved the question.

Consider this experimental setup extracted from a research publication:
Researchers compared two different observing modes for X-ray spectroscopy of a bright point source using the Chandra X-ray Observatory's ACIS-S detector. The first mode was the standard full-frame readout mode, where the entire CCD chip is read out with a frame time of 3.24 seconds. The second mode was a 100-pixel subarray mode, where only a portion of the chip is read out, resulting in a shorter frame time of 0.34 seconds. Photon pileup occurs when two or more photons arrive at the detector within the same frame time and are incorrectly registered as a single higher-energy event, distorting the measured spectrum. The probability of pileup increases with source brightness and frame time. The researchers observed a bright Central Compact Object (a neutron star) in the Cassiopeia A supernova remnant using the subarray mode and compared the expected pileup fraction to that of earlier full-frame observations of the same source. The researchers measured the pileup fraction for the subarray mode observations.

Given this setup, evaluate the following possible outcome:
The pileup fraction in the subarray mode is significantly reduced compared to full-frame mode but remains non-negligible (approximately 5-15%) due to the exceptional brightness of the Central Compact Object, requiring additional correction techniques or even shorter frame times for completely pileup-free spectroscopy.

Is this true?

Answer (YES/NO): NO